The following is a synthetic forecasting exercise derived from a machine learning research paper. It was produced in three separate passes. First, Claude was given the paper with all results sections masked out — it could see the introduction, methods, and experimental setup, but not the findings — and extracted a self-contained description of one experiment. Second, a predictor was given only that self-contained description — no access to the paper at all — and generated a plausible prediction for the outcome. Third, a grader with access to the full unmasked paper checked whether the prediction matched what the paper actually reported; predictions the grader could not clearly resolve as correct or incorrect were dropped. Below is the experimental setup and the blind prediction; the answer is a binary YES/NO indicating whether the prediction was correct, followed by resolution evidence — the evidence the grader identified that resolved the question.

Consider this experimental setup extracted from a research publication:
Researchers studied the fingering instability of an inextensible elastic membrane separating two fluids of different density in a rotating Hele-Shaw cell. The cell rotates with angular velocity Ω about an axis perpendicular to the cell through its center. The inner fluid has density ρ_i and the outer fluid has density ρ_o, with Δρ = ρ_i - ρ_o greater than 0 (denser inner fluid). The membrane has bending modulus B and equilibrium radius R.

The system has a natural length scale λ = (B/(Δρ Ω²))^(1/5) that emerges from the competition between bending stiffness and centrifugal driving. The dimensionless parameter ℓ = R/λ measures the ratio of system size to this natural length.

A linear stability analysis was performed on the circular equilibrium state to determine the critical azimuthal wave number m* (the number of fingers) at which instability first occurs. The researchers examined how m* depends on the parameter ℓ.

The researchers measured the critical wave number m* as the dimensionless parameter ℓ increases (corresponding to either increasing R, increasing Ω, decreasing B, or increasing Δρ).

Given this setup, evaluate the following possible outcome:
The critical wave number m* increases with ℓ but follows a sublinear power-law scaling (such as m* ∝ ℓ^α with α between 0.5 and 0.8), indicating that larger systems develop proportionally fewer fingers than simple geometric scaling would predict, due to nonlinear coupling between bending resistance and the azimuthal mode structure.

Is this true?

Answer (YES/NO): NO